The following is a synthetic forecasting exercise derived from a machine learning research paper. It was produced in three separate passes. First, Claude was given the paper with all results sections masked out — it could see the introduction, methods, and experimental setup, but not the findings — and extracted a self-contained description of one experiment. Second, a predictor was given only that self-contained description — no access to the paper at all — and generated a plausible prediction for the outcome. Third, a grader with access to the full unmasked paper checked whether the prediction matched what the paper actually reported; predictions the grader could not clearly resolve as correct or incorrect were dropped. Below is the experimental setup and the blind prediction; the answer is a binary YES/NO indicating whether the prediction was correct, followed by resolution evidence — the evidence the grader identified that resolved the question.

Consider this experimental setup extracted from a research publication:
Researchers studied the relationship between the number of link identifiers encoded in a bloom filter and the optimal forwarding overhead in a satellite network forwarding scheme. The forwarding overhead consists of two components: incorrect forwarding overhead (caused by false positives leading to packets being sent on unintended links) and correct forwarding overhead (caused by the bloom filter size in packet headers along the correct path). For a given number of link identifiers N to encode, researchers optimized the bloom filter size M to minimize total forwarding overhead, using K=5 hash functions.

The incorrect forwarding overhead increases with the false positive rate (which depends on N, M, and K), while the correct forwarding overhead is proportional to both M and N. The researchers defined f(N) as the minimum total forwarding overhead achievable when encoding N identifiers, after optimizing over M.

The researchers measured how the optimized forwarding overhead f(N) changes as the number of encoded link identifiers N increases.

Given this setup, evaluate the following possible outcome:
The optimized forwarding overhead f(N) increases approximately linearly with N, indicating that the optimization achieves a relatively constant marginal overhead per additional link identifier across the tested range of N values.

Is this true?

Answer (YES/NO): NO